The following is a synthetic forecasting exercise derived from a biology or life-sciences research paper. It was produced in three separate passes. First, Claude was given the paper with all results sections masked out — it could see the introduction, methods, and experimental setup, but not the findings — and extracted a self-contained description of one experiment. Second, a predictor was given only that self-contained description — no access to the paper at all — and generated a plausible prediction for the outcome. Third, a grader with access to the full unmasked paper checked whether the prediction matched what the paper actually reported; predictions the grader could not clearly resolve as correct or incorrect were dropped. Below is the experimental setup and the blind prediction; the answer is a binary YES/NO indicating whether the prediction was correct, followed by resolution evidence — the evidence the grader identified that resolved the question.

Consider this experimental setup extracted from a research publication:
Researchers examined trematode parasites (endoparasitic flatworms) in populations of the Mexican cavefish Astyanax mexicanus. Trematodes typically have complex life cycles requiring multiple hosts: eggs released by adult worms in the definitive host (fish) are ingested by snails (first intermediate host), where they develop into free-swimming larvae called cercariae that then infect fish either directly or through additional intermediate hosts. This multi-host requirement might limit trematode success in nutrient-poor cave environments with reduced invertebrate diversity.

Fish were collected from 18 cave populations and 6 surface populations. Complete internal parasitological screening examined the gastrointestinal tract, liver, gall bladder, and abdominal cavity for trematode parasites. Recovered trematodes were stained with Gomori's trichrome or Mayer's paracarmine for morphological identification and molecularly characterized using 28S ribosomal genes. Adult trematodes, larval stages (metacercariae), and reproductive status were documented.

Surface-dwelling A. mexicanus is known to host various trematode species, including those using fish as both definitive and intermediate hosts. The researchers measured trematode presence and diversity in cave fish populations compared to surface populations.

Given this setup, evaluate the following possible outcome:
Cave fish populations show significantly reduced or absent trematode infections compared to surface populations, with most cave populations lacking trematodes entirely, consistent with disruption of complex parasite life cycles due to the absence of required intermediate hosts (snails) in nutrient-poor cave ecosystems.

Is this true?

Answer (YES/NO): NO